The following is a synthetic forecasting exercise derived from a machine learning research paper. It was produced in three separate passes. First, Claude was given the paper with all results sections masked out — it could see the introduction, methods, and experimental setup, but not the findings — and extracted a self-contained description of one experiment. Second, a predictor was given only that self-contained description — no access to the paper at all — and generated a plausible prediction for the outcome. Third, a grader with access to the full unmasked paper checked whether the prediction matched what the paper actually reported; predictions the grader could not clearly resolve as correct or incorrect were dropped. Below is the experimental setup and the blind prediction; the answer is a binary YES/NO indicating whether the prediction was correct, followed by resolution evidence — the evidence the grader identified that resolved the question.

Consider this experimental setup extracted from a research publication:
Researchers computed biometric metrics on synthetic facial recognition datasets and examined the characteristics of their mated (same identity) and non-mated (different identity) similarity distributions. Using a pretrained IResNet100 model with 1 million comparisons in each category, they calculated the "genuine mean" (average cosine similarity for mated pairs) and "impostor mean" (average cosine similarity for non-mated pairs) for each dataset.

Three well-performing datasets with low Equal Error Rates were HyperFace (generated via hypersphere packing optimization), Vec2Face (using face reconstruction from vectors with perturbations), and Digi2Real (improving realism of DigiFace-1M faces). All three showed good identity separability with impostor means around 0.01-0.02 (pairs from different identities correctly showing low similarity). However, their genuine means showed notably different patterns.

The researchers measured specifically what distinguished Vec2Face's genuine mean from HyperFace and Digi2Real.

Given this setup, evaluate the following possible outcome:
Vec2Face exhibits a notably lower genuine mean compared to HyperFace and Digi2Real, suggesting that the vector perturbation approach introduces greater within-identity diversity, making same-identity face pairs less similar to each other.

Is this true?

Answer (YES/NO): NO